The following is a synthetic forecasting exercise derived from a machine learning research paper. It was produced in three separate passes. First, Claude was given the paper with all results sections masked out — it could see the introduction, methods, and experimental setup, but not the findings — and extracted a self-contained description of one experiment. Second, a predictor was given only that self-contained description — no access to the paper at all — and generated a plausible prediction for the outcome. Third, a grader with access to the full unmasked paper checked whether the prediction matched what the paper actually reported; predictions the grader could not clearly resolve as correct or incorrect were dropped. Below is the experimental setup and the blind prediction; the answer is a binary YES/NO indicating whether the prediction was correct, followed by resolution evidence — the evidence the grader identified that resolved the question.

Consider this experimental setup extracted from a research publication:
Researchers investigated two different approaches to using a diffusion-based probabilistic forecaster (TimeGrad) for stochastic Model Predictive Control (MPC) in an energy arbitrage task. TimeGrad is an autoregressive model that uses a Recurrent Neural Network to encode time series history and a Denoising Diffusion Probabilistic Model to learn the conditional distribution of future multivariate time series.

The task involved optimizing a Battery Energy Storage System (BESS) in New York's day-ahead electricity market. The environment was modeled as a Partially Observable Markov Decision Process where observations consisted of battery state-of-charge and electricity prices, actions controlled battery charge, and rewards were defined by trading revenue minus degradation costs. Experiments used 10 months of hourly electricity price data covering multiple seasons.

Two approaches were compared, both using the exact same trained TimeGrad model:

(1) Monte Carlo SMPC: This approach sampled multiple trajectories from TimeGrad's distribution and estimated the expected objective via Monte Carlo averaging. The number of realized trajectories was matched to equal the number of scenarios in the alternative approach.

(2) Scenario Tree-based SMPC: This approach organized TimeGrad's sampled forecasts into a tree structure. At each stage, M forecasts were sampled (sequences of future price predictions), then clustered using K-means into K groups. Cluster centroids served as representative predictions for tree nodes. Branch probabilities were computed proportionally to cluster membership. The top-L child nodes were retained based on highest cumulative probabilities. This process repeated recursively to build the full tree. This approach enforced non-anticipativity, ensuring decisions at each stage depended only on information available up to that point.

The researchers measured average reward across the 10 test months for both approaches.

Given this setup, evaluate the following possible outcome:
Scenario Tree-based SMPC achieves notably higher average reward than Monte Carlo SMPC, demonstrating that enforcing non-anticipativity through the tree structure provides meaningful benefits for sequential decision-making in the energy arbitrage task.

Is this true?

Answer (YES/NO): NO